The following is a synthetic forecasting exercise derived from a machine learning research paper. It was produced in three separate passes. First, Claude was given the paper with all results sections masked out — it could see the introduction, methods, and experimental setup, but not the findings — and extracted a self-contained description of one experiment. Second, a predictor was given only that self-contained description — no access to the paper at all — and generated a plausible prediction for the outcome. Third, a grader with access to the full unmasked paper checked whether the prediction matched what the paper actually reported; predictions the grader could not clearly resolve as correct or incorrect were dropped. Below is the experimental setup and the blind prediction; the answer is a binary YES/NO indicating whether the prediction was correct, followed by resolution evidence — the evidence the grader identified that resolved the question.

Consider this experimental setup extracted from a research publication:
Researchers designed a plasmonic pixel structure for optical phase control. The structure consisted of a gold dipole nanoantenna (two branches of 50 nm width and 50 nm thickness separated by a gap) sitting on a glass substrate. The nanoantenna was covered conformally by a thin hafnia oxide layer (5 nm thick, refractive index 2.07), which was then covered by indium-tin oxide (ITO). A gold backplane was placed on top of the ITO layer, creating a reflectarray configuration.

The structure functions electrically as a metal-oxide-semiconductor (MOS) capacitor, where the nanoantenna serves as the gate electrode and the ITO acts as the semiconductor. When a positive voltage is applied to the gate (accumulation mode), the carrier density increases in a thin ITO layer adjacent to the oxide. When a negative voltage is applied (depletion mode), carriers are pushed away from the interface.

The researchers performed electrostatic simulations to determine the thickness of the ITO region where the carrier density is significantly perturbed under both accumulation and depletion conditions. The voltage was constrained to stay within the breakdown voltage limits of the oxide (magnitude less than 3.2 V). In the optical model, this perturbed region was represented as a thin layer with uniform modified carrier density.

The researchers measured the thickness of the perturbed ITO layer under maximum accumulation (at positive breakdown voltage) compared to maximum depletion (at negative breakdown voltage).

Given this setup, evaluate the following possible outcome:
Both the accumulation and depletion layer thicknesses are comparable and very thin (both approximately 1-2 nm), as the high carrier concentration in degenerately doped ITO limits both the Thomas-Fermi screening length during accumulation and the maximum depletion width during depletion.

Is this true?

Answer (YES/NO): YES